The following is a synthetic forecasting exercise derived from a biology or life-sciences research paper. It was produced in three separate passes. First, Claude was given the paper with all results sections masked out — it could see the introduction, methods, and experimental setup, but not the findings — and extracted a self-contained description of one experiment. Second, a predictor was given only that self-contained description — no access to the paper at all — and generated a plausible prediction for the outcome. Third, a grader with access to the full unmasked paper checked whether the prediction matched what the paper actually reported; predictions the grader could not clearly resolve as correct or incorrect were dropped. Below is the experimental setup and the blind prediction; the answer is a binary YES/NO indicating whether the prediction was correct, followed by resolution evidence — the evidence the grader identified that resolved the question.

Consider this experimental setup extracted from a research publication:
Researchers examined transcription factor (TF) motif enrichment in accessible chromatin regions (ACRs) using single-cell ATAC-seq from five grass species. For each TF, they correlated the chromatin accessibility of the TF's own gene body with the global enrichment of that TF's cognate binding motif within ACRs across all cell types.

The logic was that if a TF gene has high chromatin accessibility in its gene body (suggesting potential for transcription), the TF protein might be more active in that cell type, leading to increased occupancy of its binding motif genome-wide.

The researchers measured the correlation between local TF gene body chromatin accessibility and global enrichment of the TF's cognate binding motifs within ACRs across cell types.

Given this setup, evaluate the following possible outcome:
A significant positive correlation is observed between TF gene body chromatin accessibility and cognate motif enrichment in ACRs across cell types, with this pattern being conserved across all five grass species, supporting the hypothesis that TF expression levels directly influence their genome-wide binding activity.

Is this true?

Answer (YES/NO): NO